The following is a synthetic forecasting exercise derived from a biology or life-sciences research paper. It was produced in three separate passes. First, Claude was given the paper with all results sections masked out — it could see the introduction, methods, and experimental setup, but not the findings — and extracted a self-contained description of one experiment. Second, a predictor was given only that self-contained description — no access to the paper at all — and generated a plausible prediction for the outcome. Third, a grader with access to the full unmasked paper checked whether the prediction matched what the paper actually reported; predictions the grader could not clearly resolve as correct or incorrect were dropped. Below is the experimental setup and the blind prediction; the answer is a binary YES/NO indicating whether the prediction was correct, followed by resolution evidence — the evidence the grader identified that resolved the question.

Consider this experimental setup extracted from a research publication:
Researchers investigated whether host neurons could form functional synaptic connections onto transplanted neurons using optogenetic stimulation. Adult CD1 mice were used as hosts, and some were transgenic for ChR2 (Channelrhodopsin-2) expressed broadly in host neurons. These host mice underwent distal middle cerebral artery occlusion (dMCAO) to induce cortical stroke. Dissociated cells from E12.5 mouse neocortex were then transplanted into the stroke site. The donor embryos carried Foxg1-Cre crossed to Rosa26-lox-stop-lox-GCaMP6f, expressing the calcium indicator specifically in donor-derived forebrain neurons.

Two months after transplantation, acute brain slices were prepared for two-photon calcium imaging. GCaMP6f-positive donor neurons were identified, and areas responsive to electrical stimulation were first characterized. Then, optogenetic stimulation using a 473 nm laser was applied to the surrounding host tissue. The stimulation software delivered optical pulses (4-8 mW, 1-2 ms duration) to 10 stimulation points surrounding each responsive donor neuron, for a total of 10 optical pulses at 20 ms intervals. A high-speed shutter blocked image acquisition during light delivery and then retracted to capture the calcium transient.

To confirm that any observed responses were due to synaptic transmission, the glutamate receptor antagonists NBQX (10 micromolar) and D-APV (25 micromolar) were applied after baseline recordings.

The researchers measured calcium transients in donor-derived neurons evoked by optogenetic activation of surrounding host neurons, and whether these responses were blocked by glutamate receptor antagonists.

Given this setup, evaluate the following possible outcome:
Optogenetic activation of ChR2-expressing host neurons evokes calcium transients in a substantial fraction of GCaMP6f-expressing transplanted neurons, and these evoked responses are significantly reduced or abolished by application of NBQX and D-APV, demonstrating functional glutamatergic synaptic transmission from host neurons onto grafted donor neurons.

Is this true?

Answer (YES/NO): YES